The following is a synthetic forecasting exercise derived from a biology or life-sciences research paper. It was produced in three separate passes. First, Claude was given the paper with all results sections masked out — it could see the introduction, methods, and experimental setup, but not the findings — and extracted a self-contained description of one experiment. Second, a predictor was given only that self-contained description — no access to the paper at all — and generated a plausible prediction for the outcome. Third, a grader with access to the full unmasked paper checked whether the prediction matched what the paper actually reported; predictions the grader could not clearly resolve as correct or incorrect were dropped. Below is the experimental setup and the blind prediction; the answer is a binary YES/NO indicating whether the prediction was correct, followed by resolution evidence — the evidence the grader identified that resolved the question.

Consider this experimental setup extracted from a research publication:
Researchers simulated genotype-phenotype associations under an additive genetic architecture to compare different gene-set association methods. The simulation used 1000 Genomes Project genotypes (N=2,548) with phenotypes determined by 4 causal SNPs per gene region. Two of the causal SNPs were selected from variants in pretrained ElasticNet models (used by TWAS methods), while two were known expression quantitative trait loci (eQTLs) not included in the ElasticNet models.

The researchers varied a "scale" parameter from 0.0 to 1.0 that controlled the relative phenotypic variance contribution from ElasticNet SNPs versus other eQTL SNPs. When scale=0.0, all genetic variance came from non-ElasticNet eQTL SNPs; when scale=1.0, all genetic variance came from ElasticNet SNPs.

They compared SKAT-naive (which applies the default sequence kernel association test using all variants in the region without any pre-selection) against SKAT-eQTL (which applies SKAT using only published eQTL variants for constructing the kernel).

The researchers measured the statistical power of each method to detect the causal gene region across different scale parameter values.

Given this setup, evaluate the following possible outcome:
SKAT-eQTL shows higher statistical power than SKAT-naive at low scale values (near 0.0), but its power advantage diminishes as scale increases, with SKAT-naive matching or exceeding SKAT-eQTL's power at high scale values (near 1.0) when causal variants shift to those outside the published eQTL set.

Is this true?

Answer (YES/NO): NO